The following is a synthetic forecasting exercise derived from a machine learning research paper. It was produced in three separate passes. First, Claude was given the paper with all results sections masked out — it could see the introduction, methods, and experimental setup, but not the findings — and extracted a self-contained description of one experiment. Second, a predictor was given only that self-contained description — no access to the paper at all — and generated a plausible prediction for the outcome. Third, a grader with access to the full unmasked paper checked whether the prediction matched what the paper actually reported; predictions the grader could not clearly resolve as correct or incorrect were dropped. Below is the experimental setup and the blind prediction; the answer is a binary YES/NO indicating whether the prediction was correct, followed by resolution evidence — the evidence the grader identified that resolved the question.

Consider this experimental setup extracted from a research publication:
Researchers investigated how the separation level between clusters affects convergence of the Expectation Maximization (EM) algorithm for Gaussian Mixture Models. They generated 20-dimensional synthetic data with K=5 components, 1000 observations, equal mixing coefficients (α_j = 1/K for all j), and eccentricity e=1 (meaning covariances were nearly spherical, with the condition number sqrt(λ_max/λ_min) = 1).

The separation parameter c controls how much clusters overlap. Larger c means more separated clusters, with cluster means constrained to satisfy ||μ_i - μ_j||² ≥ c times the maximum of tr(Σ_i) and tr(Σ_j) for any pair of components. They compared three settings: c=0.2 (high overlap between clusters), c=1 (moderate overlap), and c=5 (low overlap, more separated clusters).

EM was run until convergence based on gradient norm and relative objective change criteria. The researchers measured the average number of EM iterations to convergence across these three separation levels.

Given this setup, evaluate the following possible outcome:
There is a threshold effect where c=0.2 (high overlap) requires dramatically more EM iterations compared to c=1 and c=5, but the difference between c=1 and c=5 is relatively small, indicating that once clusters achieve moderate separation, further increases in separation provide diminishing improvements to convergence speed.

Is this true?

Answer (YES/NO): NO